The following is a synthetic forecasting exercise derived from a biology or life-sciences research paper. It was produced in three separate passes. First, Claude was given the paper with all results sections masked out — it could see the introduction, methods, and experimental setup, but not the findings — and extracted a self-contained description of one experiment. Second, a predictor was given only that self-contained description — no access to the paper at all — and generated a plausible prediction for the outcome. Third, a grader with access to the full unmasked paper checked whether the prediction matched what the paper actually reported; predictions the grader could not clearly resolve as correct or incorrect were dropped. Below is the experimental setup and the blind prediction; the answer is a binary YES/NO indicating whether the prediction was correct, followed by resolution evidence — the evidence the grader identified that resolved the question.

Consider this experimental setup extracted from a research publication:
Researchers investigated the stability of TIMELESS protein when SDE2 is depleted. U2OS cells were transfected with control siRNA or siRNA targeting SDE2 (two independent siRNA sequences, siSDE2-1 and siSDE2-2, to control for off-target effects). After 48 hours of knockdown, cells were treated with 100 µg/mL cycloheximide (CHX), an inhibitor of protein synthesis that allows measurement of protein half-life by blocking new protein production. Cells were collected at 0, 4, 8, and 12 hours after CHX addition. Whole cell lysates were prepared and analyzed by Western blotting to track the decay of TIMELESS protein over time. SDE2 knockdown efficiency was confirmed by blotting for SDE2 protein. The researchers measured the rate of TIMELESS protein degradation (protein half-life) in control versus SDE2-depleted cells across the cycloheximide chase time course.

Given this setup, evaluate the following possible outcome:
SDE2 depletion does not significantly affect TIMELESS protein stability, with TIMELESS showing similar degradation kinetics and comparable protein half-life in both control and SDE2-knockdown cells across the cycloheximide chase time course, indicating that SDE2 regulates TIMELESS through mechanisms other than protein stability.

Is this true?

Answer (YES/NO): NO